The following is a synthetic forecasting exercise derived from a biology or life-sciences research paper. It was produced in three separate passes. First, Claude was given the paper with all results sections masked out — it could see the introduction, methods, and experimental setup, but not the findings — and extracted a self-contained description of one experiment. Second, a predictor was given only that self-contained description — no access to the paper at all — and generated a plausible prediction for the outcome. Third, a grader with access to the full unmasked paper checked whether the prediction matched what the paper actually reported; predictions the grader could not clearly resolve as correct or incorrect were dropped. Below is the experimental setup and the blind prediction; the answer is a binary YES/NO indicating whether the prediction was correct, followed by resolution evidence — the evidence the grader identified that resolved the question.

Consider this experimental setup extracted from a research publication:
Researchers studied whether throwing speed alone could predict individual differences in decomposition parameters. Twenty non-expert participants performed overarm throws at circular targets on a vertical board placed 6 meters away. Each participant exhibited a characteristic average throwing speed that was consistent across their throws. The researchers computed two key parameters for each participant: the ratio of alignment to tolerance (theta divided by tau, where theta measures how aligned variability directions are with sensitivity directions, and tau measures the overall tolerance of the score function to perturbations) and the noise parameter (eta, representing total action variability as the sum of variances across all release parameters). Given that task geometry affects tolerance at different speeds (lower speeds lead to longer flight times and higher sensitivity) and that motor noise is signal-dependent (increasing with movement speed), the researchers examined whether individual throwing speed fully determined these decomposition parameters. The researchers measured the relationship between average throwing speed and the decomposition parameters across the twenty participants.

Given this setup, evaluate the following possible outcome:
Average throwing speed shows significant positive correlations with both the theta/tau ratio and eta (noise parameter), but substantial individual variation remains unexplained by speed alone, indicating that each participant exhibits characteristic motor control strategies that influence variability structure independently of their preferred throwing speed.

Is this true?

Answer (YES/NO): NO